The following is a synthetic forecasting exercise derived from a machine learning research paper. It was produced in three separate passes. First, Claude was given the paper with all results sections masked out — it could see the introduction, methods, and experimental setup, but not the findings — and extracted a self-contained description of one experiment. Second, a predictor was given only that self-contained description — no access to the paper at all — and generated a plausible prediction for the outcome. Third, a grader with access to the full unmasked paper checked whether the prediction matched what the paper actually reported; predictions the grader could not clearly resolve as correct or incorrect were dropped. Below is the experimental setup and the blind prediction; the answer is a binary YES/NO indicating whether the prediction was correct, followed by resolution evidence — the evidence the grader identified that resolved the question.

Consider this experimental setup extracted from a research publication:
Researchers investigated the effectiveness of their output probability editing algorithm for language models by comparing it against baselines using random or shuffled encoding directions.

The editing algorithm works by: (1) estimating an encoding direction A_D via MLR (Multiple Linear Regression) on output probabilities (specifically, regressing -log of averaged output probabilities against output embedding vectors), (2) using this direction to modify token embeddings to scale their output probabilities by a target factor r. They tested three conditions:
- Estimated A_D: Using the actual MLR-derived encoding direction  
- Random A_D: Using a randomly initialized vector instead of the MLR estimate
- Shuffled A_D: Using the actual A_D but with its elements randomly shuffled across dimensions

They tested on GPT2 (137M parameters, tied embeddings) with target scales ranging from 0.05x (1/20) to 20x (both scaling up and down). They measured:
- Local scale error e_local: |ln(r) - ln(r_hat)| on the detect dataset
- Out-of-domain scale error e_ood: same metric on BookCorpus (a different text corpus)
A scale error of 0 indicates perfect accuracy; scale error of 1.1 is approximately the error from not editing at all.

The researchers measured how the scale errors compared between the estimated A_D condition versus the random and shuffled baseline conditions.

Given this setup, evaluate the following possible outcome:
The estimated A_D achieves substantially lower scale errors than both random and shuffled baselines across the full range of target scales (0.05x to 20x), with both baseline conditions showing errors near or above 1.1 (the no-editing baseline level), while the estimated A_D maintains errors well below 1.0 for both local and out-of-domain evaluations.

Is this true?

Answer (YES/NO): YES